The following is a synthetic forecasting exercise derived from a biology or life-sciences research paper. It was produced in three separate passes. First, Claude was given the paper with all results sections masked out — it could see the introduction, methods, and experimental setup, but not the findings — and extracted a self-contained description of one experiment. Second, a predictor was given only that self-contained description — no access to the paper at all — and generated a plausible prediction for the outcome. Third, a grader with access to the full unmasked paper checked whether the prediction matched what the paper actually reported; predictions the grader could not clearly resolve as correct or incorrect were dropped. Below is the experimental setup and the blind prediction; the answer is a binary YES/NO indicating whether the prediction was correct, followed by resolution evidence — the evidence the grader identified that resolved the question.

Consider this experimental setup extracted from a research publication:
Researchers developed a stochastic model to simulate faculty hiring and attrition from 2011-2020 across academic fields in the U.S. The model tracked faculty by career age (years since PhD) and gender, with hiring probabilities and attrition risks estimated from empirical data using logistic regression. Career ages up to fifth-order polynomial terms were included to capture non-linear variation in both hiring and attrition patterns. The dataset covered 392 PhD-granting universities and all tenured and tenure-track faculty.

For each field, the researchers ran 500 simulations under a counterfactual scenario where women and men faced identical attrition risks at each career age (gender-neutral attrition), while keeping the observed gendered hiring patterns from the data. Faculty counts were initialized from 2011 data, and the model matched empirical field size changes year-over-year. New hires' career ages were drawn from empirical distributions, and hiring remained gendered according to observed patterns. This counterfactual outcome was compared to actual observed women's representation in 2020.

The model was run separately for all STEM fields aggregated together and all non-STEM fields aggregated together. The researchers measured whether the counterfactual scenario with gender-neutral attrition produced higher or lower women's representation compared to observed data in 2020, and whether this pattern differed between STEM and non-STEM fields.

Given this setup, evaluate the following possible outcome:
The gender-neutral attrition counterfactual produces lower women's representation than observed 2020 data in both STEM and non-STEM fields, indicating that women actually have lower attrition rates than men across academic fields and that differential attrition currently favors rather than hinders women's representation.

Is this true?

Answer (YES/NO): NO